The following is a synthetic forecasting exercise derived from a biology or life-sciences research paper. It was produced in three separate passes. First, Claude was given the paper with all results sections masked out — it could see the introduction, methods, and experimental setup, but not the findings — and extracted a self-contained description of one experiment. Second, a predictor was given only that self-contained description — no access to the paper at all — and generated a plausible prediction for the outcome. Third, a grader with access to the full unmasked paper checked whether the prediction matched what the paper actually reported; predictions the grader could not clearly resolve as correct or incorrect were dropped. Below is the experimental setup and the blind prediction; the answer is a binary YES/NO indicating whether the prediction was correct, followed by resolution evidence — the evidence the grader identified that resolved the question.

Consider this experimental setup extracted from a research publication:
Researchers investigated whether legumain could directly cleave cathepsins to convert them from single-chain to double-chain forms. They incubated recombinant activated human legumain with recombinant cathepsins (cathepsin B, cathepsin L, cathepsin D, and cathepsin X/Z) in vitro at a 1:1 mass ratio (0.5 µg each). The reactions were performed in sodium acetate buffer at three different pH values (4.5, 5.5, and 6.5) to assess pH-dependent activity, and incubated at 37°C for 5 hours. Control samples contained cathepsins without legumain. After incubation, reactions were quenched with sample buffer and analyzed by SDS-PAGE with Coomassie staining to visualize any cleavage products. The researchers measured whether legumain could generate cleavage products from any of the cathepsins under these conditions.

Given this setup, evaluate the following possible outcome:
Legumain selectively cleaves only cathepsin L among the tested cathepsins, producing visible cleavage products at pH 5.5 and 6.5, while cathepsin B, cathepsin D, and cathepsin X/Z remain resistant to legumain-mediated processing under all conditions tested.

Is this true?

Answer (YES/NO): NO